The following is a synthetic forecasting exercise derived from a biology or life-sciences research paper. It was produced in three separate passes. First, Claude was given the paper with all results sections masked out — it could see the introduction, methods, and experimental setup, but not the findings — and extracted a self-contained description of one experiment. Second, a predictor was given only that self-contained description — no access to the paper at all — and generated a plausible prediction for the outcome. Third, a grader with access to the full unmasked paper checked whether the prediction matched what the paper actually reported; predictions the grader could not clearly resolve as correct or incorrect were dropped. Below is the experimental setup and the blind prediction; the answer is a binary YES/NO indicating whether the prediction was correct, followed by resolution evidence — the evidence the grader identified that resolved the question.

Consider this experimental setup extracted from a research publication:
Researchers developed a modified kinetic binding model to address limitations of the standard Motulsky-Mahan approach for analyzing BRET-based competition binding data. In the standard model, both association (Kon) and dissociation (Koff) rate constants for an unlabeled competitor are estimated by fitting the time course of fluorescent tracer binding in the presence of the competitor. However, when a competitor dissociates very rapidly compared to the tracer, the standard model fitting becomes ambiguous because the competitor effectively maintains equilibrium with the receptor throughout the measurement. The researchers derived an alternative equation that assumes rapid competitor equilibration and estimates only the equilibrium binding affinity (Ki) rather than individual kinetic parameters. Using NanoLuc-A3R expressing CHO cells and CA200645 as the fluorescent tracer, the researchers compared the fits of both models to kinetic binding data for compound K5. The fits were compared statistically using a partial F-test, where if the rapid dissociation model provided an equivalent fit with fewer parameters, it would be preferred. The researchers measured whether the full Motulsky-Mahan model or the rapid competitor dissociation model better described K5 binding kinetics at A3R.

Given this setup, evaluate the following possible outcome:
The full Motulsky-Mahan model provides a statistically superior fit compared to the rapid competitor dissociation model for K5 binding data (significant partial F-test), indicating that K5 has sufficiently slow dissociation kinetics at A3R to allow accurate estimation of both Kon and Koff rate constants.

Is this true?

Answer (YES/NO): NO